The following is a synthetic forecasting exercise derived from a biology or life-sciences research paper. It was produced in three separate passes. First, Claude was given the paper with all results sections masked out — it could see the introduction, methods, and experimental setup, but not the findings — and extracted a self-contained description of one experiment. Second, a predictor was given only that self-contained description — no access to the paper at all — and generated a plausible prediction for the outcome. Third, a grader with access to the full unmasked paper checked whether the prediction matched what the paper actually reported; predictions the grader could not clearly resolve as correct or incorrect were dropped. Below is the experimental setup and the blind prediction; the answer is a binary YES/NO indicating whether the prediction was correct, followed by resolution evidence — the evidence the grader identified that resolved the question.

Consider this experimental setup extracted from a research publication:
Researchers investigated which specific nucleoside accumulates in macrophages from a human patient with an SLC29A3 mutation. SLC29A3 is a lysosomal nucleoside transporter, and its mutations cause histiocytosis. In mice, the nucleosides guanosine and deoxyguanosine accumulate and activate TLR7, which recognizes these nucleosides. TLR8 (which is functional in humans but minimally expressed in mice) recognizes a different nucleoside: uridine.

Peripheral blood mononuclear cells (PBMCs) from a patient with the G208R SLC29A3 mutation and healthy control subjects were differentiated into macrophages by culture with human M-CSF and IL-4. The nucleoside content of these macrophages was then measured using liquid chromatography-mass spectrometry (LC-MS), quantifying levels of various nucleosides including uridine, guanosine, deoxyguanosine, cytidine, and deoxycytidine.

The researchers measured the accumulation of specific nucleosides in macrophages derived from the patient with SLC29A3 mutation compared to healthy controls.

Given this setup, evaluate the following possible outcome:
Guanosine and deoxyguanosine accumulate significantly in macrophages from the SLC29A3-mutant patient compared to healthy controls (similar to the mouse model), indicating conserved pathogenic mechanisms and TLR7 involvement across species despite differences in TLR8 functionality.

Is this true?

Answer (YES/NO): NO